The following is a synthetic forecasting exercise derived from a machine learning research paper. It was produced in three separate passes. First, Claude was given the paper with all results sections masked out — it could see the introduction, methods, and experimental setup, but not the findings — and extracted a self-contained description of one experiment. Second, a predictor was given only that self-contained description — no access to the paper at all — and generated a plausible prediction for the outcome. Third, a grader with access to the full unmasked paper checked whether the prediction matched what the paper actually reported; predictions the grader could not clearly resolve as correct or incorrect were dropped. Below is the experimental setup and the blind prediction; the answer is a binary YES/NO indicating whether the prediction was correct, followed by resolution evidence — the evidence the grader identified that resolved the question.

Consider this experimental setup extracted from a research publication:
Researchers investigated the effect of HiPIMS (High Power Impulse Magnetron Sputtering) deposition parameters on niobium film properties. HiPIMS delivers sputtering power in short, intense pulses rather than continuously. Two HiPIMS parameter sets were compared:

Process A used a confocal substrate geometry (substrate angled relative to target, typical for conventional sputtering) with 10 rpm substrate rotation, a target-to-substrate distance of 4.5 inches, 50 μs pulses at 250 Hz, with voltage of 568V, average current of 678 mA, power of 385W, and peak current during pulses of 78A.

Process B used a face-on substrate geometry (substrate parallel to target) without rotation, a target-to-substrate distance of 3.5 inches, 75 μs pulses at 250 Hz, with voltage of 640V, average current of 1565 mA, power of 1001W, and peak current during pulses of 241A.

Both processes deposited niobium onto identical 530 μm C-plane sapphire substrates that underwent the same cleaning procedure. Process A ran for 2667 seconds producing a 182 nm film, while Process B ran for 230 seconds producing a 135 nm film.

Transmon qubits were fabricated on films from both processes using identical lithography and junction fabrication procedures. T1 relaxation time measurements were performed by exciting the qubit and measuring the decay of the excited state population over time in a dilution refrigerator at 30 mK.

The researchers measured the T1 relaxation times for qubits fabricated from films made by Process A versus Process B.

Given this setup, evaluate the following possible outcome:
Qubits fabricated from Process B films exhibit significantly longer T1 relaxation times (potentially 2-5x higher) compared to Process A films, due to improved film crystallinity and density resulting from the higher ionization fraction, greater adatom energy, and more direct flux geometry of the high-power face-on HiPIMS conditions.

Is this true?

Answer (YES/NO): NO